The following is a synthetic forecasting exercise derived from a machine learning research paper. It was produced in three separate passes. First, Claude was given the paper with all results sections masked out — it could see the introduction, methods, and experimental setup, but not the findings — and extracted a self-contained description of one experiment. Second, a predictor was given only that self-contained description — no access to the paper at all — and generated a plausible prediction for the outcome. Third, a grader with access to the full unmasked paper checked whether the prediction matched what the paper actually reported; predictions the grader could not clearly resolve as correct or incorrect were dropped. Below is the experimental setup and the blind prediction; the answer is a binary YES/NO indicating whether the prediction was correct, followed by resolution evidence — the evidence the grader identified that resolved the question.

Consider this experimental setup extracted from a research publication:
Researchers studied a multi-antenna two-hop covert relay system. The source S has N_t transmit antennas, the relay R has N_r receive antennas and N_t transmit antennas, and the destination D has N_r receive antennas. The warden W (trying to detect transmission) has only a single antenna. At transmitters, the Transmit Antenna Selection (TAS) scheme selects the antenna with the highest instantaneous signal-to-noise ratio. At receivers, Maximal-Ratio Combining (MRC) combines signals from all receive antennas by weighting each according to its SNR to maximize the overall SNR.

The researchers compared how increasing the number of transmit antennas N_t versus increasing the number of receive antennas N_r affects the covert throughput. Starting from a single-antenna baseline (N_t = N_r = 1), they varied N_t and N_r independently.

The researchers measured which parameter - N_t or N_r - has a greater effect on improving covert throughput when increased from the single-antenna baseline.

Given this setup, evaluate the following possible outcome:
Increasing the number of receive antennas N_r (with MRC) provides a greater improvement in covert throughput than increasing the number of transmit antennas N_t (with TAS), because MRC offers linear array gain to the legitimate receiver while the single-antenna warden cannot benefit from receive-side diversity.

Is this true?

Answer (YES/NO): YES